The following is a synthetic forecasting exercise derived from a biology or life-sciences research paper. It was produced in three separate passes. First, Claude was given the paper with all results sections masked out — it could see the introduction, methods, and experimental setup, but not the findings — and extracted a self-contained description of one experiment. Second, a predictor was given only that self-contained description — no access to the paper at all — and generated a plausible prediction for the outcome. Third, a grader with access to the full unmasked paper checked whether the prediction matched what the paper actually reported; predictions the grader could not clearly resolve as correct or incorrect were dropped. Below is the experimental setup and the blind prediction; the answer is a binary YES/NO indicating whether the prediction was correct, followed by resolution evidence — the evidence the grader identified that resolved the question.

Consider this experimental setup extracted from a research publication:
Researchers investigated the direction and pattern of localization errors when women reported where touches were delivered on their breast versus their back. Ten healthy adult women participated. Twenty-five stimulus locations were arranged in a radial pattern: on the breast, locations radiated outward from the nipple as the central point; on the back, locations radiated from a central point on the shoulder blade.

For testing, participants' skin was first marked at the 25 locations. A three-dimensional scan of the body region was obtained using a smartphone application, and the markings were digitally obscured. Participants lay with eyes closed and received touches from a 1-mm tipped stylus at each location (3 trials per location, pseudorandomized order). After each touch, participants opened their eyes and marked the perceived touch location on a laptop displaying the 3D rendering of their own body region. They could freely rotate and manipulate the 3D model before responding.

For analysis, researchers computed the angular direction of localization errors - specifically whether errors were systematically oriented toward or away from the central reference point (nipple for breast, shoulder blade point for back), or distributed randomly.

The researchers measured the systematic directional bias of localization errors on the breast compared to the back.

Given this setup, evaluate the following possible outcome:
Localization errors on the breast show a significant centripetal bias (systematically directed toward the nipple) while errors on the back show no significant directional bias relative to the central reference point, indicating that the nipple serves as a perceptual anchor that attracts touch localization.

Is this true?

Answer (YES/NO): NO